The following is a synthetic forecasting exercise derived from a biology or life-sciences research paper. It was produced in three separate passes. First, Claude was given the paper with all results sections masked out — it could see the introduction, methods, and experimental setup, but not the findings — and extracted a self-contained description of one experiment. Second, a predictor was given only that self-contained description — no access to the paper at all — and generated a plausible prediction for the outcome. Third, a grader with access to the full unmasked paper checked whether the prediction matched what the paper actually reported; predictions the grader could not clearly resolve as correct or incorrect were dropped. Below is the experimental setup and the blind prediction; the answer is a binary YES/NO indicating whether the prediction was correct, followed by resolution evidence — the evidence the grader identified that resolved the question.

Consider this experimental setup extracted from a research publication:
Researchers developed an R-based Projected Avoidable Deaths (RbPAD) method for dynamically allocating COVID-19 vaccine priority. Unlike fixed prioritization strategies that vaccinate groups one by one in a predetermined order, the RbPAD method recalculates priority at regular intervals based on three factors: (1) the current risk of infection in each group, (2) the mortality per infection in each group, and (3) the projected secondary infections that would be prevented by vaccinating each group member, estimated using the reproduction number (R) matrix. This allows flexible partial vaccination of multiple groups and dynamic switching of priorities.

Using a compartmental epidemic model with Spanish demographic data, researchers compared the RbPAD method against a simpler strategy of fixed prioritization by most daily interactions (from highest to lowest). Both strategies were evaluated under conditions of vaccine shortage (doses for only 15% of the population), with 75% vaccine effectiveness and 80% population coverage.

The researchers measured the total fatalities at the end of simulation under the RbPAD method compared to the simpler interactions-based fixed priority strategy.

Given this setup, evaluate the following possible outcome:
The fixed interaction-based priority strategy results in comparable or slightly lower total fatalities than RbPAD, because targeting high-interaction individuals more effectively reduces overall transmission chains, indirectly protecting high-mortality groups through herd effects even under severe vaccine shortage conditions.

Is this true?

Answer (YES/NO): YES